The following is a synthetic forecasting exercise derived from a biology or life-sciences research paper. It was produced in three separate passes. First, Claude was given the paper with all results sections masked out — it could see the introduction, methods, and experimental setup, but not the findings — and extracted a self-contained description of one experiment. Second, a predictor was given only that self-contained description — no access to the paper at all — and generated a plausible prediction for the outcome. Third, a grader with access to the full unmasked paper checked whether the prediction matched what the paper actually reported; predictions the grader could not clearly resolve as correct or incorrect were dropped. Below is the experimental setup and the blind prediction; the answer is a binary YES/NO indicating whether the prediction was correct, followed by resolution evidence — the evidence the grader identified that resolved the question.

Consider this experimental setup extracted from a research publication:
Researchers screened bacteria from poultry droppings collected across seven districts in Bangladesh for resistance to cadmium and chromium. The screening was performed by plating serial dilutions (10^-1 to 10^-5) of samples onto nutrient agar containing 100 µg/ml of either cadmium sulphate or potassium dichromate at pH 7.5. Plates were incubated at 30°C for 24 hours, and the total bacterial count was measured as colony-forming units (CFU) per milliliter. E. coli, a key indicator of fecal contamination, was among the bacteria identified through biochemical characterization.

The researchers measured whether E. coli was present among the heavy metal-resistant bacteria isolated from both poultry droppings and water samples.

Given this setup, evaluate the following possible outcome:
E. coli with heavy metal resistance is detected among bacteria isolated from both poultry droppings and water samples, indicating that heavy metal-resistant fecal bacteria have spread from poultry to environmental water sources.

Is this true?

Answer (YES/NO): YES